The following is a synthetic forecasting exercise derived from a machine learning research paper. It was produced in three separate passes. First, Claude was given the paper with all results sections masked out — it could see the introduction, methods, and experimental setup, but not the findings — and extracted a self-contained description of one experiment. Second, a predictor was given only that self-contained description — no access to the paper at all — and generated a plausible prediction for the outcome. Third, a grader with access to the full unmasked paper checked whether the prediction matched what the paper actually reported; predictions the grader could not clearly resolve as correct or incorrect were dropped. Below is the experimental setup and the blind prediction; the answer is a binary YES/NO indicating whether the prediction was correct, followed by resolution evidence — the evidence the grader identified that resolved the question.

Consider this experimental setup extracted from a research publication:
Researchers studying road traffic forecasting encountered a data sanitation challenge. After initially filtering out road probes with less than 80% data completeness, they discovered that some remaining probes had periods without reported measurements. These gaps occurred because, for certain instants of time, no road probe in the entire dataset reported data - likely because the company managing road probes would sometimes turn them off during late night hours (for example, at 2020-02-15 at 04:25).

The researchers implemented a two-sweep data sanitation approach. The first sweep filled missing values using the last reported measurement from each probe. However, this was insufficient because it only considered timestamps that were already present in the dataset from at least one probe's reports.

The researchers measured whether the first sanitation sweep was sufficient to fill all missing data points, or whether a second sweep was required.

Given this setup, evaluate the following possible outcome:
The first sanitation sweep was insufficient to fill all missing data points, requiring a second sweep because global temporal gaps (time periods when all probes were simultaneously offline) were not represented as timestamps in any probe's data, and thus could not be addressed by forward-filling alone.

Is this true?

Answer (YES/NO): YES